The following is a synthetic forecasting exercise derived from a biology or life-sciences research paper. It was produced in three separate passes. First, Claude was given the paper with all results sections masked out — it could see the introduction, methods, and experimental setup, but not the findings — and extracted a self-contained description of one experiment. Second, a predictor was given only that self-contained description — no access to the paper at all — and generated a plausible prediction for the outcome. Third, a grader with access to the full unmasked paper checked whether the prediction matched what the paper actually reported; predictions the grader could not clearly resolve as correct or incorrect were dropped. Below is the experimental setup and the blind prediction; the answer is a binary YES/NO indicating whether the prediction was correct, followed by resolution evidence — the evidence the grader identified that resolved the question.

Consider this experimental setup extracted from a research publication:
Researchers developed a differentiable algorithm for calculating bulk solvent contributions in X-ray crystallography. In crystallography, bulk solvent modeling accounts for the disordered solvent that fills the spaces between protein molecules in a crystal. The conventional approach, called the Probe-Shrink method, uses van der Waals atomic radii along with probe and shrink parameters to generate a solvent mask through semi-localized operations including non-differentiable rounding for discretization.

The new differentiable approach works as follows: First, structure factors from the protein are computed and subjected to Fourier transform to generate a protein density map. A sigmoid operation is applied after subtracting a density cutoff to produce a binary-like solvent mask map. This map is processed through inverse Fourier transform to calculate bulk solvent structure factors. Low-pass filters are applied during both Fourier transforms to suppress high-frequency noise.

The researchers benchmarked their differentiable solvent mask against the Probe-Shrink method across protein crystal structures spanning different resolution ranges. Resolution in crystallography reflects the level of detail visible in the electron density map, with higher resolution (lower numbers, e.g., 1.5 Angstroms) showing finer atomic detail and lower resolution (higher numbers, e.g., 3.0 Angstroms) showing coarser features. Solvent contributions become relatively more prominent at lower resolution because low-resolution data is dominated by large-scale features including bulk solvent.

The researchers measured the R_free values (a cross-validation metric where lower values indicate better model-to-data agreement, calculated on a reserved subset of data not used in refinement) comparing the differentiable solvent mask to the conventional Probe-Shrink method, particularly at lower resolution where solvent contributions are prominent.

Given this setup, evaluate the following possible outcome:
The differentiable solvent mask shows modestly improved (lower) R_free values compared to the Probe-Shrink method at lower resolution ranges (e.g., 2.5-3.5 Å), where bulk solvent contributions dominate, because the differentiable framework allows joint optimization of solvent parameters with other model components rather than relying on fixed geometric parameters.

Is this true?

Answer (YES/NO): NO